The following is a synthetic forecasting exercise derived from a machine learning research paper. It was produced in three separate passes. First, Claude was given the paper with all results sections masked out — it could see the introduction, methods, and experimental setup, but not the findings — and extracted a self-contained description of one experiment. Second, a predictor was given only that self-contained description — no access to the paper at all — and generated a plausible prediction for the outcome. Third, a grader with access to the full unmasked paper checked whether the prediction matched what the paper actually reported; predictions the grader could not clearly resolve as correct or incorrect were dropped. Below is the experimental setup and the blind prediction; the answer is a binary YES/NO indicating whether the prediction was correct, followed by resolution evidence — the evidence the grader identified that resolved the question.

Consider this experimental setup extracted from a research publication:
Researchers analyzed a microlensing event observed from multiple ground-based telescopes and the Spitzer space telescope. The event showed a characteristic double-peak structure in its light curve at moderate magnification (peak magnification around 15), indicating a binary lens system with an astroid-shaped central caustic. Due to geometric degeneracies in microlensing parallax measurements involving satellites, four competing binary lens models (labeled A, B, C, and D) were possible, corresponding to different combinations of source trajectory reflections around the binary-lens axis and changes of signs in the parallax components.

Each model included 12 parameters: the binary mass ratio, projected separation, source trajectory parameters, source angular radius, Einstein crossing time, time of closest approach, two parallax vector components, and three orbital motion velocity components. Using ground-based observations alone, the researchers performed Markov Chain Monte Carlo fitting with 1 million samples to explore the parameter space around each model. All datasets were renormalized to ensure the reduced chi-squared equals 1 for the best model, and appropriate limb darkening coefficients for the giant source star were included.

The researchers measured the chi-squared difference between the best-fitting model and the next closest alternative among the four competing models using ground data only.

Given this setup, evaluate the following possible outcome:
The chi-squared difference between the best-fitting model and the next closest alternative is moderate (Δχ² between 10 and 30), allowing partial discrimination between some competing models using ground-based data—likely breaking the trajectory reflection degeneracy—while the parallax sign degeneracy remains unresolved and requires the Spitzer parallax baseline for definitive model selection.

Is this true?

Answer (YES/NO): NO